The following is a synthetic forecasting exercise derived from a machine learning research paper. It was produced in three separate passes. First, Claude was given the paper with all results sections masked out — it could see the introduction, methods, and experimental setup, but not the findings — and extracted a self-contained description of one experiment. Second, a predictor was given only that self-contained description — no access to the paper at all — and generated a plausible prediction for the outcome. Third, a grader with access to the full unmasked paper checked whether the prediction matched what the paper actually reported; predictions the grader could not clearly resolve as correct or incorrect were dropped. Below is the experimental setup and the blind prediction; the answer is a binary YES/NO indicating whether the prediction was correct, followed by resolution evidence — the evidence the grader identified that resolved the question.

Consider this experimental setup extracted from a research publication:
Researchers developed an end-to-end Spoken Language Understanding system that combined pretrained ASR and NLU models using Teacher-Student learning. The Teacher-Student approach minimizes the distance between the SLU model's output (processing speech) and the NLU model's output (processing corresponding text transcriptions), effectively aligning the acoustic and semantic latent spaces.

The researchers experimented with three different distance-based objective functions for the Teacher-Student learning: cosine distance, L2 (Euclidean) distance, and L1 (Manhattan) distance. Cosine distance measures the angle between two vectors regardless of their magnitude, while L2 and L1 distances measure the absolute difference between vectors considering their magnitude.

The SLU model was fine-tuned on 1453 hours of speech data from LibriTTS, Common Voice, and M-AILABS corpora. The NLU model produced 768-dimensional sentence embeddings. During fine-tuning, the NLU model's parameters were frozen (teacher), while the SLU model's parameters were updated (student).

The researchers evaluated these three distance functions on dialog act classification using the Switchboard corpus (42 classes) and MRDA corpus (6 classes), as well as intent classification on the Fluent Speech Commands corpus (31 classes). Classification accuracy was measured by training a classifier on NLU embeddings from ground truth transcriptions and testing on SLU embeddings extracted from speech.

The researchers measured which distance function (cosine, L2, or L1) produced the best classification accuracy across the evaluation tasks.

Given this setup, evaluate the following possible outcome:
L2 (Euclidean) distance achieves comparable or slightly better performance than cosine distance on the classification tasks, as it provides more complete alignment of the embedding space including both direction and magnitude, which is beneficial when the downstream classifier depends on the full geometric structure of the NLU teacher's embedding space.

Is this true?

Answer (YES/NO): NO